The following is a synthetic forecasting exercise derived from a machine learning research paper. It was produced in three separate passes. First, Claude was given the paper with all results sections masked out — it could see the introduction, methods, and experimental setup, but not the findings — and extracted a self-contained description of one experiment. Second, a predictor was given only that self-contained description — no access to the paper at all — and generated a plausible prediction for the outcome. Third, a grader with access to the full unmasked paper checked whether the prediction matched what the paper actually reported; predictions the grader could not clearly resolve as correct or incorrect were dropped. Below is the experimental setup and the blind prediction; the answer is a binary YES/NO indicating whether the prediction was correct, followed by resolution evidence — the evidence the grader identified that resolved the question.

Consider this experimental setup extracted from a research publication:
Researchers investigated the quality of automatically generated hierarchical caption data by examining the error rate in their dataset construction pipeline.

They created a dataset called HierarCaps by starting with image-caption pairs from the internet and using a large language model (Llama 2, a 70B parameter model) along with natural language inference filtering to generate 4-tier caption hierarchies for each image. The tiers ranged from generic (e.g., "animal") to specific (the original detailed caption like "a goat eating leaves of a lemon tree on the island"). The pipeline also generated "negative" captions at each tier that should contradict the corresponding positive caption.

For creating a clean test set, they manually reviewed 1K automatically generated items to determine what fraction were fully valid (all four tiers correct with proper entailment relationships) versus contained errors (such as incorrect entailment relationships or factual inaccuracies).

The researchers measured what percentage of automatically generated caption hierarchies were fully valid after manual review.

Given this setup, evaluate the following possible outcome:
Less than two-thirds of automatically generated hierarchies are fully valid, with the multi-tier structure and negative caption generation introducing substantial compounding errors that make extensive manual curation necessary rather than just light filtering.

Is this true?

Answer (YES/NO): NO